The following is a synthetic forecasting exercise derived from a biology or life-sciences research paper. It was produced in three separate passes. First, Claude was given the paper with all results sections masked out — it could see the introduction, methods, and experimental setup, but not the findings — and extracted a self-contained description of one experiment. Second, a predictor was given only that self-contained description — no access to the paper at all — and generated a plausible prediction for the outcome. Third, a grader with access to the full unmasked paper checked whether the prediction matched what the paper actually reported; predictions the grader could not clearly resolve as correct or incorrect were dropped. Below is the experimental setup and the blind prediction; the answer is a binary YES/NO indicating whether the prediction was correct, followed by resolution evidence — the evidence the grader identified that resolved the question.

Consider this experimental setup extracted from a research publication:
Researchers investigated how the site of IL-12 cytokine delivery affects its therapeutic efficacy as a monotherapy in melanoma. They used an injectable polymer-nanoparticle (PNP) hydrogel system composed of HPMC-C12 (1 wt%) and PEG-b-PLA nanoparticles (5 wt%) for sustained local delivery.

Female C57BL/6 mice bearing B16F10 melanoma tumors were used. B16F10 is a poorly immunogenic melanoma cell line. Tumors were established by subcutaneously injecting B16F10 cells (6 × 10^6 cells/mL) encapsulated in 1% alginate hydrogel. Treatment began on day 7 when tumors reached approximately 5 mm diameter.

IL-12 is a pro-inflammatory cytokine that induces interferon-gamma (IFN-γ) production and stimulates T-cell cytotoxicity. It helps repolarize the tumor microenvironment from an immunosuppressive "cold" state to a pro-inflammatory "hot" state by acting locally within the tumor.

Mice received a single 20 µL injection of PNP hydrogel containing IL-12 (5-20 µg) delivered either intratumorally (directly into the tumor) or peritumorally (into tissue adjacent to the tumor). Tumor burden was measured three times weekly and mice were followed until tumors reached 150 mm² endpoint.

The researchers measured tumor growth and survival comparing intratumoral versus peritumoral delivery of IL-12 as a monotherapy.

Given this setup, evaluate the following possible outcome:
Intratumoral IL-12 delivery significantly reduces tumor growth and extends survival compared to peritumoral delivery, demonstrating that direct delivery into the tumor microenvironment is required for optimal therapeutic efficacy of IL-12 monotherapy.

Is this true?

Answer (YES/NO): NO